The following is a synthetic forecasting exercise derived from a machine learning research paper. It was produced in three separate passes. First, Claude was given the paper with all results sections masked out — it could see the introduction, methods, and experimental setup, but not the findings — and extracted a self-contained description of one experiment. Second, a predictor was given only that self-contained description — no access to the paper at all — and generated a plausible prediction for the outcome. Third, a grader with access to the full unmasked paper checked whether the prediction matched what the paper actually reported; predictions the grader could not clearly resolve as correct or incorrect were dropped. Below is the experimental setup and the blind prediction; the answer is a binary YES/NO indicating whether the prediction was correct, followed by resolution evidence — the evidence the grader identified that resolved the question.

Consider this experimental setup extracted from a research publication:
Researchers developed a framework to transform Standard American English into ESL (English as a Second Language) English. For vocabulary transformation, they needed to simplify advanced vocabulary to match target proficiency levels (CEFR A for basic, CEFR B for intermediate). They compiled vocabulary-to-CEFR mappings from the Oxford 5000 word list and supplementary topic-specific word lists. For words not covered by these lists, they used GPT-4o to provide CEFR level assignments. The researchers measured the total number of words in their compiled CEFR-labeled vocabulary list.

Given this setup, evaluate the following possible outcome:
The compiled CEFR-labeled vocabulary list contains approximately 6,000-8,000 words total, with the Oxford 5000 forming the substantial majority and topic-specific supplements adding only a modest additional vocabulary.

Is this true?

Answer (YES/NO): NO